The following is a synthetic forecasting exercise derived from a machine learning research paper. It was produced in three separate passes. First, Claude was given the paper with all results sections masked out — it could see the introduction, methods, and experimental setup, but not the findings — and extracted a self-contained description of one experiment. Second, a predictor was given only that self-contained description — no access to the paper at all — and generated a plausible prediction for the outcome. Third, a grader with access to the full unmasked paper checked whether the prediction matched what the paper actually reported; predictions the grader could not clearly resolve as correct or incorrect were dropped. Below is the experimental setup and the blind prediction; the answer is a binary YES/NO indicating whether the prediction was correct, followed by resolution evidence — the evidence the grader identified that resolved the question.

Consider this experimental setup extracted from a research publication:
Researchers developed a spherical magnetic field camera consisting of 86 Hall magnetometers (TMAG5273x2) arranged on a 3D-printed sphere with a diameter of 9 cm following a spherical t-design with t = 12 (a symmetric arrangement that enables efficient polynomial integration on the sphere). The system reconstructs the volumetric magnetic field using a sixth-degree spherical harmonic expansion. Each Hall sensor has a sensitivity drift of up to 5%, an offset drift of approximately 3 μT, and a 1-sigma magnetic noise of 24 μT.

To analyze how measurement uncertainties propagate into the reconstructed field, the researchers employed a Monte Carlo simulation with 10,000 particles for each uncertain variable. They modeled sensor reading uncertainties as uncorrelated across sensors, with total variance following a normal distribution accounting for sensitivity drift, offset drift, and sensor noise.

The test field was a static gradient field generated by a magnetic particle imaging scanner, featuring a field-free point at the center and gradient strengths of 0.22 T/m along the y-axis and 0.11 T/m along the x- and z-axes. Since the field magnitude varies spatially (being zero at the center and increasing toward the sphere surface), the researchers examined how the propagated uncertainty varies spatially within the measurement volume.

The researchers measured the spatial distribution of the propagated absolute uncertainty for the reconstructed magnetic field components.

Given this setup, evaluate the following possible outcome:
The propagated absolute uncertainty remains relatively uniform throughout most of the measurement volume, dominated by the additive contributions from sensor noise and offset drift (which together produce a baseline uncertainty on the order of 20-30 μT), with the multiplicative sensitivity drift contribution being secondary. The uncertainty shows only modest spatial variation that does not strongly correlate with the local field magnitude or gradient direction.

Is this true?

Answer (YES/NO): NO